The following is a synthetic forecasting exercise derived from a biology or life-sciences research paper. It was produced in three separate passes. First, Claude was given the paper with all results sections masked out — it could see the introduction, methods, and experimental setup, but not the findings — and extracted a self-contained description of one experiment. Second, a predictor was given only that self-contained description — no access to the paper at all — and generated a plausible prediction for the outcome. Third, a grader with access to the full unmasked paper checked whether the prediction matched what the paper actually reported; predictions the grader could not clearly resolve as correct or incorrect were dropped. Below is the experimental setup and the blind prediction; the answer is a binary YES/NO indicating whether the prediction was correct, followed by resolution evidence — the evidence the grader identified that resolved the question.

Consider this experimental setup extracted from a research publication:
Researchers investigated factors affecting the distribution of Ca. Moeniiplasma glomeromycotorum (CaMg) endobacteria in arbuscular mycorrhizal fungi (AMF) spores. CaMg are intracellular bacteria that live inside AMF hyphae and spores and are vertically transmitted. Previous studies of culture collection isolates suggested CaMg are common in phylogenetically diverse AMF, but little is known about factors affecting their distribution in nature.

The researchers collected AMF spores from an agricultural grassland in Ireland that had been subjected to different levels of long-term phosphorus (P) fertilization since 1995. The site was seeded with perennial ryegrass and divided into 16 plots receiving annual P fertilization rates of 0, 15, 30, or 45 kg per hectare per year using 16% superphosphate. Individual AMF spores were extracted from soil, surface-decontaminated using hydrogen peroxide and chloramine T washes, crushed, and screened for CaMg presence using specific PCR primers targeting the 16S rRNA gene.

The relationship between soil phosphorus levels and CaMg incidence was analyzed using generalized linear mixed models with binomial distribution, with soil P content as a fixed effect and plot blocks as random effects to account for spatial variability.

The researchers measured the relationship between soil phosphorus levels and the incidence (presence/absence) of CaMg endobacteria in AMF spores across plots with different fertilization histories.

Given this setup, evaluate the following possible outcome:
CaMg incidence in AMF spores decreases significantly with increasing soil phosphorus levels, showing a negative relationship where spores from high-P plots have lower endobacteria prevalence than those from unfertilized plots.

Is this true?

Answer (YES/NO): NO